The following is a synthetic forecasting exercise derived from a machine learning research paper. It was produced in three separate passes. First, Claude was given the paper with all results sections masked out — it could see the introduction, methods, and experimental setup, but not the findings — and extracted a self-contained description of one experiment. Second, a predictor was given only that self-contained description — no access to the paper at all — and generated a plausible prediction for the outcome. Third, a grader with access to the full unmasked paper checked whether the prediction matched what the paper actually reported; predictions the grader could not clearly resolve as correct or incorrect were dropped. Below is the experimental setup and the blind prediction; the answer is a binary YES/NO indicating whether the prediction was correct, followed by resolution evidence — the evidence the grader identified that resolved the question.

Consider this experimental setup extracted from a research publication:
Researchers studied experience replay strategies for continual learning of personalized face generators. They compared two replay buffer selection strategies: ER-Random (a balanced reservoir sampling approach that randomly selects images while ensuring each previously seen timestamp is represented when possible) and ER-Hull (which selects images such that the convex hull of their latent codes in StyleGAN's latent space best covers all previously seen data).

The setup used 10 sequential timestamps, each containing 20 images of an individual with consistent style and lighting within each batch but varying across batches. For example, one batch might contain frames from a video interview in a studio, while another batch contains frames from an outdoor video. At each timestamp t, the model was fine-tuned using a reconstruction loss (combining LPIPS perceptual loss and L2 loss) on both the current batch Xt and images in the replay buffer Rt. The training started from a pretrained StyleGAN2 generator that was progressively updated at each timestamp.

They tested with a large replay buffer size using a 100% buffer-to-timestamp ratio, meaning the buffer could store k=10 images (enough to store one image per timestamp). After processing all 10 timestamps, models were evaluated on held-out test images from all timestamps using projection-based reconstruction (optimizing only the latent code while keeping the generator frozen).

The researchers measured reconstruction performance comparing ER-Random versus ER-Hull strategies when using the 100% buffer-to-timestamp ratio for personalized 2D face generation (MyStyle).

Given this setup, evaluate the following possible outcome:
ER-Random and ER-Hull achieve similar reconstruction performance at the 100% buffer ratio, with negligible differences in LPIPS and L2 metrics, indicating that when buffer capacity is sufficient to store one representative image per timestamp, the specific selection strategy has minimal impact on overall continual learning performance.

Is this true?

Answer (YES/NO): YES